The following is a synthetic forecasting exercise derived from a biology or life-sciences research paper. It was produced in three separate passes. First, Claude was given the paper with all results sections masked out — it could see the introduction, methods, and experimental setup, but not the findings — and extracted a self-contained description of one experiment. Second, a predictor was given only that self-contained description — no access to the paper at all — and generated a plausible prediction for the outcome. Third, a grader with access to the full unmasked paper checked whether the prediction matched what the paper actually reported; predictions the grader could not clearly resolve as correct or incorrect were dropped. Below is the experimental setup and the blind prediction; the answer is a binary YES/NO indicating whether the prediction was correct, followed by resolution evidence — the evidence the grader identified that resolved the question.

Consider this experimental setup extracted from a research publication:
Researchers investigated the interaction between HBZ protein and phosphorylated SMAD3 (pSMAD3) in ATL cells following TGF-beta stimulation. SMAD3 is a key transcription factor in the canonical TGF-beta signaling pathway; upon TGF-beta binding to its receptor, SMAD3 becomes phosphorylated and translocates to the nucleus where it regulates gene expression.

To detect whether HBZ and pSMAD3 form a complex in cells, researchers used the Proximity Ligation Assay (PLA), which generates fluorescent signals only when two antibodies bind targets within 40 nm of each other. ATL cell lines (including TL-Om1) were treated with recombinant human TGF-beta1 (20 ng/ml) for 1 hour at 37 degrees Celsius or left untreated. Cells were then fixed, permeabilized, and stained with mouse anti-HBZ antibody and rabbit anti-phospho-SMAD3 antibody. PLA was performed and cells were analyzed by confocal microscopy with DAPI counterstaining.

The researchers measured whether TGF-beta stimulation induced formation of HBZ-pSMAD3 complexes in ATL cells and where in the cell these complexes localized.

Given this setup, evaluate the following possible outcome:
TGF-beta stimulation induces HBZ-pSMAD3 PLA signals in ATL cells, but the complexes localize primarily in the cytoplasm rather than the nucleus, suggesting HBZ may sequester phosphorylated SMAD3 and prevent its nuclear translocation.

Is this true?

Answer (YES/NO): NO